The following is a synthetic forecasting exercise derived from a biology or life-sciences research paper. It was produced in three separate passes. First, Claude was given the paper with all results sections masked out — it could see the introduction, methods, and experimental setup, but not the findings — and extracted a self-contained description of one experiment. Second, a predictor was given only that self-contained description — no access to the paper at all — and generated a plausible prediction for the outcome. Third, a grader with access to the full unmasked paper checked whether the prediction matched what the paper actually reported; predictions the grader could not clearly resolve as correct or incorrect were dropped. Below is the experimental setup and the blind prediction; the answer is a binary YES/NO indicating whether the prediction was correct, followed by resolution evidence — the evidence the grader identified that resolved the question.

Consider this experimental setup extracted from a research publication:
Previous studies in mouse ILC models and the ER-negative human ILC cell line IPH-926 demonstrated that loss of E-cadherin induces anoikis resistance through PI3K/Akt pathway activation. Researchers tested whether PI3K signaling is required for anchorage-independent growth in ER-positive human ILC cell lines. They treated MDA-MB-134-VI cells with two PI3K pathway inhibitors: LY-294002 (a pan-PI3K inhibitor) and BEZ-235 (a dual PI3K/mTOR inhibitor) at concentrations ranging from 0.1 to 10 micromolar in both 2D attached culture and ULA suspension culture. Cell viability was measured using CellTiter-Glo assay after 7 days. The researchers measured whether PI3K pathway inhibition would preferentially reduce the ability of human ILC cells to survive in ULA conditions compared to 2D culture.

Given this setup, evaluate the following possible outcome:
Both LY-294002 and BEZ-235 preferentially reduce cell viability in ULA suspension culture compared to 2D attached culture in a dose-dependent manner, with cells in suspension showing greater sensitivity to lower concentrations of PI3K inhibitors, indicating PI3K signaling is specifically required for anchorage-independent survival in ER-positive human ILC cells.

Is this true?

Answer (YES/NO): NO